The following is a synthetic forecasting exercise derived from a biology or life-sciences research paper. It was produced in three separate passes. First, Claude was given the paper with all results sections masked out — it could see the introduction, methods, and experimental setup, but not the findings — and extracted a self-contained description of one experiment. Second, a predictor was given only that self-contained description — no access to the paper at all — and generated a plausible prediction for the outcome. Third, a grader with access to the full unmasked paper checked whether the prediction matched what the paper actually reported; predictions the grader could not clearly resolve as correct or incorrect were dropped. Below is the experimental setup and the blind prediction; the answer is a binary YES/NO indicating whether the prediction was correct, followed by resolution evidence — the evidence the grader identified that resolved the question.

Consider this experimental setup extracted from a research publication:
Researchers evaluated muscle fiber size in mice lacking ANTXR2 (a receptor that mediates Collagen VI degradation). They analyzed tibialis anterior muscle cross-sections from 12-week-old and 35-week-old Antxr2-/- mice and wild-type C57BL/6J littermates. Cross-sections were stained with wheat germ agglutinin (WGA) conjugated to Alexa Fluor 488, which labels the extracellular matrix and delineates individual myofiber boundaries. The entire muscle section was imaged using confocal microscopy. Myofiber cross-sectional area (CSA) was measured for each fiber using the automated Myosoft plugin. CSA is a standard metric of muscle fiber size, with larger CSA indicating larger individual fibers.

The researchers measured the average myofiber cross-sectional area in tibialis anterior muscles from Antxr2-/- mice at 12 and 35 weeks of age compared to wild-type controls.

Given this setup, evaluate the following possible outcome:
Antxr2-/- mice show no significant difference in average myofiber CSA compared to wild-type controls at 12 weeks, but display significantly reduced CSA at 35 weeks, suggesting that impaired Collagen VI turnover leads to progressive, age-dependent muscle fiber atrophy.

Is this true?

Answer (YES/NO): NO